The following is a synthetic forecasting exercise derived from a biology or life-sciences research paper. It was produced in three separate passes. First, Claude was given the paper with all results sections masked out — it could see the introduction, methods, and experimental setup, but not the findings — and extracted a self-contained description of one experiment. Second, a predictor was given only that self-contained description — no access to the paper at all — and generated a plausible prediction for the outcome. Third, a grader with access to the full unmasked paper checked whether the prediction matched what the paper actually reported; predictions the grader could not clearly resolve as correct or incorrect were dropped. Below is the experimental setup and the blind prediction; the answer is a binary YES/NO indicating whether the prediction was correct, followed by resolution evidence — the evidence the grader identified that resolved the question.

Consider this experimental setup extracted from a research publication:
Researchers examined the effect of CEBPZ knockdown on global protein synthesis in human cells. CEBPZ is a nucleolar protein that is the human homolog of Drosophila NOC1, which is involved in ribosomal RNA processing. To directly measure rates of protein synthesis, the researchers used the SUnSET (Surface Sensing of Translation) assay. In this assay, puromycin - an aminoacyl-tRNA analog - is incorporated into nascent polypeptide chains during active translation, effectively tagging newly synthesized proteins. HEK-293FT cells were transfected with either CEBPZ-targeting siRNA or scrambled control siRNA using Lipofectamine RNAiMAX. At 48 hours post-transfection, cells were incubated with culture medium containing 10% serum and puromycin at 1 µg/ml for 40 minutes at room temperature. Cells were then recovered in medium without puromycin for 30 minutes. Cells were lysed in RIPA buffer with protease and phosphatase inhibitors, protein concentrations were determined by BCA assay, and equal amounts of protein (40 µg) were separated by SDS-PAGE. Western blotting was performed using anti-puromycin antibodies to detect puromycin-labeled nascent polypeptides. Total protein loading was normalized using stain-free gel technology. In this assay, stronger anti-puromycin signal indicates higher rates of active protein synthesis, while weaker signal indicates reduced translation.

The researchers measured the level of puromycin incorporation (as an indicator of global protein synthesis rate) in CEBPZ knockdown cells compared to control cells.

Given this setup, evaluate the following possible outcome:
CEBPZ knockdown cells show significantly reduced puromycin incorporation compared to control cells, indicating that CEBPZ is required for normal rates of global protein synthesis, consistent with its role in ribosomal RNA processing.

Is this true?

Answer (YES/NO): YES